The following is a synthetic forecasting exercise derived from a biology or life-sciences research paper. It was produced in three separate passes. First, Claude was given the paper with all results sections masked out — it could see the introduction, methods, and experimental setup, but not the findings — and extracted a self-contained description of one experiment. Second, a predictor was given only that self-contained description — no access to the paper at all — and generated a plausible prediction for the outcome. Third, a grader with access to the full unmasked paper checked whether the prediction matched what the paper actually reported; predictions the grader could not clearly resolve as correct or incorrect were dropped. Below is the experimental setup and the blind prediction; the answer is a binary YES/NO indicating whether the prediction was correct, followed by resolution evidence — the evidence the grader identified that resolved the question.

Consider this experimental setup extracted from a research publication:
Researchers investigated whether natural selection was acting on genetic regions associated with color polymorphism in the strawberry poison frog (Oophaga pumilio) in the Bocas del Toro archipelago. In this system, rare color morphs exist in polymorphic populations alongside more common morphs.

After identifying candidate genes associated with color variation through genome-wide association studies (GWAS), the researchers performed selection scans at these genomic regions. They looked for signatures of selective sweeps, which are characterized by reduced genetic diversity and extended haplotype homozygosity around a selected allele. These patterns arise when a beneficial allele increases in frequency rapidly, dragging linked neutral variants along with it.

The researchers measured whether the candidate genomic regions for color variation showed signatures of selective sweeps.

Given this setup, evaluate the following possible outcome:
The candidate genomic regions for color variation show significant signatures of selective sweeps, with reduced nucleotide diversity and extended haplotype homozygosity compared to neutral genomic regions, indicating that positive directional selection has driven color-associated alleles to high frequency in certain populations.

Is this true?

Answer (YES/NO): YES